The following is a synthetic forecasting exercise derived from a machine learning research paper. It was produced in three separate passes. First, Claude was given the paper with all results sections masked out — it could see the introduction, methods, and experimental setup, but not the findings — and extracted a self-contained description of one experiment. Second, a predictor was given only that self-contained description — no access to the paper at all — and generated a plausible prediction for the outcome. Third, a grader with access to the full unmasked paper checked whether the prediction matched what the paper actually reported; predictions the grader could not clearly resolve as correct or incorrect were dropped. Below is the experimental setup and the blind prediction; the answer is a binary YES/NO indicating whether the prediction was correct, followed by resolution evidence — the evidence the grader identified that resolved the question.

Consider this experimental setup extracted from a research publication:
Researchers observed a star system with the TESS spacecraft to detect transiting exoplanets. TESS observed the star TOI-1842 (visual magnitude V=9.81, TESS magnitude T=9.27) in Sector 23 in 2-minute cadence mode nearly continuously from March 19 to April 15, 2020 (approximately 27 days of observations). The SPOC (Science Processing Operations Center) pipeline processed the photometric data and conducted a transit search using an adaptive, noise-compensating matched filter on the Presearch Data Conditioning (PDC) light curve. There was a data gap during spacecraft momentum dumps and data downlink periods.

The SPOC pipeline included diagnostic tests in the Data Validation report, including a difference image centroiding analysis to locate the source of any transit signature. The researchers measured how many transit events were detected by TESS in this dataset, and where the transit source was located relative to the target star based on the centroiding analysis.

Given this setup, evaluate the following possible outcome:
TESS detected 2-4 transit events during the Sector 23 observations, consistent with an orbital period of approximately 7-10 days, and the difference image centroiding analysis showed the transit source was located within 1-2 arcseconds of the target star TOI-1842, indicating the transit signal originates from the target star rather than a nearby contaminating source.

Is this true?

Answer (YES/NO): YES